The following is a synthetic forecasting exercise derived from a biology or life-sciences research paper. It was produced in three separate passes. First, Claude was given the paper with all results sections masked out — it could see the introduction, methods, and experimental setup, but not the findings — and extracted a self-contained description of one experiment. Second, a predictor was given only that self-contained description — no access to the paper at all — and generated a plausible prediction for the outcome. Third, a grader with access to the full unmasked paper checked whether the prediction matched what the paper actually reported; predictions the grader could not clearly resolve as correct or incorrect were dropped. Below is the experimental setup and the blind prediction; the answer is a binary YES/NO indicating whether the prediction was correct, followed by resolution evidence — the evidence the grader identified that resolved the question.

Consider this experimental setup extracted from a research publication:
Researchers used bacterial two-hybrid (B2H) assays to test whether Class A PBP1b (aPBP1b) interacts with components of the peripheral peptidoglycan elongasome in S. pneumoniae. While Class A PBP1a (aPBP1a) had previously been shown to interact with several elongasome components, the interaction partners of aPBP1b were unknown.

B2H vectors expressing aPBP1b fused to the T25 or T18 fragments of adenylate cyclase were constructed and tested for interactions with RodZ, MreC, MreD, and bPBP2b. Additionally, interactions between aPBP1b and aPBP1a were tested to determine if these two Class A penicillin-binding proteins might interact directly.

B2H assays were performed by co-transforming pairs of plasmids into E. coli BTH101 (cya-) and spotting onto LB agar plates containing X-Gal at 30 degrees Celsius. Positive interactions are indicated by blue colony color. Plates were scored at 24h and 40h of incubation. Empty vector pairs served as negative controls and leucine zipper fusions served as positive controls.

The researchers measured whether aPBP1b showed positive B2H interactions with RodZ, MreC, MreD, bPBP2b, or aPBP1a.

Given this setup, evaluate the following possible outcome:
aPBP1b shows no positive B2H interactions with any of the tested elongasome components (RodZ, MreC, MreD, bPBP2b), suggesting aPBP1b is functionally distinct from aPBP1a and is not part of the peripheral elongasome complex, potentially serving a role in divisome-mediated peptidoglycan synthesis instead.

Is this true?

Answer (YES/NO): NO